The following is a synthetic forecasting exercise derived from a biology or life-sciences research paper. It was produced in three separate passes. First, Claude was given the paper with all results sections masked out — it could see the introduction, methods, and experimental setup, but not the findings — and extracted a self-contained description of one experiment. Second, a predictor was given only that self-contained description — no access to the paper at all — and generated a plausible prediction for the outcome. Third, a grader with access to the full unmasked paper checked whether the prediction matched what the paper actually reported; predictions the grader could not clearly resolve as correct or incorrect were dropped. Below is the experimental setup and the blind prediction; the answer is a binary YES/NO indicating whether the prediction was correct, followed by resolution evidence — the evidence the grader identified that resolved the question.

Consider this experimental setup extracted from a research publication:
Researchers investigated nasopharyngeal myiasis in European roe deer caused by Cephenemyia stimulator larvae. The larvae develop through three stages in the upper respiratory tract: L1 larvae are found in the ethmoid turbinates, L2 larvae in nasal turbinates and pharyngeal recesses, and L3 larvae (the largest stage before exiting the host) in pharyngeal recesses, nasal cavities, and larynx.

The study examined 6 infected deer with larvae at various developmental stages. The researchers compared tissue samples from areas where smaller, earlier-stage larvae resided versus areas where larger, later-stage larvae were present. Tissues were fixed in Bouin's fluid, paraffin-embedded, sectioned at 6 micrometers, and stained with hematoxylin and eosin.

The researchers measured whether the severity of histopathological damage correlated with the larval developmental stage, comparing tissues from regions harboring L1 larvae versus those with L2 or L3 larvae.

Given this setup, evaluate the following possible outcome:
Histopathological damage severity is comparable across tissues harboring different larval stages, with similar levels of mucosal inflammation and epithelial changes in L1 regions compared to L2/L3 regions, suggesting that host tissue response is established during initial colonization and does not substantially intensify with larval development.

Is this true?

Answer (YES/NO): NO